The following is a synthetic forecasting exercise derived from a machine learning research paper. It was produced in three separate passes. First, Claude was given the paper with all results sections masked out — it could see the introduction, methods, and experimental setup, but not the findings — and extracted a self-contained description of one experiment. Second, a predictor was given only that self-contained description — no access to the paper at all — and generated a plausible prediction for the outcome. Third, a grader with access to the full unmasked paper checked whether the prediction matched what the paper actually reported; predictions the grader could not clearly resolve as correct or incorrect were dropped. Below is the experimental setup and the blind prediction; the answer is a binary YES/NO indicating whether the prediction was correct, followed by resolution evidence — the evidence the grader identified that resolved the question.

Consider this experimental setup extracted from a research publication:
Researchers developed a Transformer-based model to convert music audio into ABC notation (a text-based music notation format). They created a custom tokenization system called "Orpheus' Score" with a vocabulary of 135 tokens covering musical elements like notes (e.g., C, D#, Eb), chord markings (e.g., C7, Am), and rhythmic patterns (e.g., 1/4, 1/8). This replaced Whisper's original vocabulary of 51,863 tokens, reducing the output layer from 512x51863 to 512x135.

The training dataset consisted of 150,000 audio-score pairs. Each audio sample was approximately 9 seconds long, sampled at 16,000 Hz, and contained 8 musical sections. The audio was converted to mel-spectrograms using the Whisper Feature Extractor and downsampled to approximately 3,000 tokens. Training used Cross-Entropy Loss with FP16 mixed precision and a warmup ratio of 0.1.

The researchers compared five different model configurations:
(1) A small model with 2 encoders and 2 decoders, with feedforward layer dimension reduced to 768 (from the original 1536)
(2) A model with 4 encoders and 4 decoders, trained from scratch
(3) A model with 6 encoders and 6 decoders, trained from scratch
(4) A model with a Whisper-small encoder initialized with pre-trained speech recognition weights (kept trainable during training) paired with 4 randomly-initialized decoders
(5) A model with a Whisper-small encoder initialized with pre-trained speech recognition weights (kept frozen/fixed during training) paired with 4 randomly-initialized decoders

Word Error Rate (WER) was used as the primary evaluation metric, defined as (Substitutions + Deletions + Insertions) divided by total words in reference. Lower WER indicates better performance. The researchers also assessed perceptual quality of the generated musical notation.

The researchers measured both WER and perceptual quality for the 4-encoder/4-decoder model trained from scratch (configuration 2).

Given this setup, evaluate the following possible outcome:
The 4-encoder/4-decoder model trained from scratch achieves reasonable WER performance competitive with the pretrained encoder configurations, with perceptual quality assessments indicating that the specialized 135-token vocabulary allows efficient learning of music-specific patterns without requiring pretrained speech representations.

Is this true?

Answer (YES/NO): NO